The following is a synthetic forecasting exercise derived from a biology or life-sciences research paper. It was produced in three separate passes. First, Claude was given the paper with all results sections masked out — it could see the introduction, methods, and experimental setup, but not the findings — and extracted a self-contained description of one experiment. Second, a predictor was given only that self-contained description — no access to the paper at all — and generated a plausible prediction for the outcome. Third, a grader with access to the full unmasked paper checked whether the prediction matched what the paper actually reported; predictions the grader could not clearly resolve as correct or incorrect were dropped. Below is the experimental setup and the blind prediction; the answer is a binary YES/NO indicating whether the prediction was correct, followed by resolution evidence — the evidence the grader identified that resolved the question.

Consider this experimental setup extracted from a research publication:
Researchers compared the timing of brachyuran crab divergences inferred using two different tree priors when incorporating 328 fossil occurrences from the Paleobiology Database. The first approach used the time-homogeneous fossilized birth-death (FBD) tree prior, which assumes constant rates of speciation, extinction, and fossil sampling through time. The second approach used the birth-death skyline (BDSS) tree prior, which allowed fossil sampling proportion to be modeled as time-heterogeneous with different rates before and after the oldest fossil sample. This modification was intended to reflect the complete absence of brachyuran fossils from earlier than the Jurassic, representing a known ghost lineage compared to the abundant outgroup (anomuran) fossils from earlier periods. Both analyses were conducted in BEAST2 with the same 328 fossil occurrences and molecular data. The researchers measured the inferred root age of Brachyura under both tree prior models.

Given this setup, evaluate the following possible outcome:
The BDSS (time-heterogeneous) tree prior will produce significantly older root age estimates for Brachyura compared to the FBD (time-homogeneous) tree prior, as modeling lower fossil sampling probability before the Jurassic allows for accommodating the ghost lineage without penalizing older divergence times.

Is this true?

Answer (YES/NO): NO